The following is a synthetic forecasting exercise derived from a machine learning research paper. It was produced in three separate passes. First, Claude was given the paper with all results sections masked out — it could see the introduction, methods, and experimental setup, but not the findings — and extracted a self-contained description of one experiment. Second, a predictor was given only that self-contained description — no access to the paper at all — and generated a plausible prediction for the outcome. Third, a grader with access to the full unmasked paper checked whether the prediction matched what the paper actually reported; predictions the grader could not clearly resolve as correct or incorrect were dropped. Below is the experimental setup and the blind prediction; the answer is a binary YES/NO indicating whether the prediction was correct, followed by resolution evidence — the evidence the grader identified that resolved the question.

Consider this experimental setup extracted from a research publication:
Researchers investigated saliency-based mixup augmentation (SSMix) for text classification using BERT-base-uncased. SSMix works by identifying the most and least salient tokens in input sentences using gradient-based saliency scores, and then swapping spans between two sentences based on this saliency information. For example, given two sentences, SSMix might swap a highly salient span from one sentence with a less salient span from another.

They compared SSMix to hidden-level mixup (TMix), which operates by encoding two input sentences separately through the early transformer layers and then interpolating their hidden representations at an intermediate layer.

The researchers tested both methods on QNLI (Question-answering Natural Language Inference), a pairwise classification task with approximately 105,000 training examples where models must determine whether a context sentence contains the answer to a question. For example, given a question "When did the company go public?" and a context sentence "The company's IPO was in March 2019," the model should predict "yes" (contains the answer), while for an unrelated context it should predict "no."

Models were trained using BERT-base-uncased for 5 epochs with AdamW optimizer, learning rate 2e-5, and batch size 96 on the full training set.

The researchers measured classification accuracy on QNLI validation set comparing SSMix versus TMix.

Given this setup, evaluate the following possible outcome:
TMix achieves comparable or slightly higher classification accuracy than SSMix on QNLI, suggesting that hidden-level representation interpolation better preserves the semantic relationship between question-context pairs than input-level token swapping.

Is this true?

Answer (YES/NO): NO